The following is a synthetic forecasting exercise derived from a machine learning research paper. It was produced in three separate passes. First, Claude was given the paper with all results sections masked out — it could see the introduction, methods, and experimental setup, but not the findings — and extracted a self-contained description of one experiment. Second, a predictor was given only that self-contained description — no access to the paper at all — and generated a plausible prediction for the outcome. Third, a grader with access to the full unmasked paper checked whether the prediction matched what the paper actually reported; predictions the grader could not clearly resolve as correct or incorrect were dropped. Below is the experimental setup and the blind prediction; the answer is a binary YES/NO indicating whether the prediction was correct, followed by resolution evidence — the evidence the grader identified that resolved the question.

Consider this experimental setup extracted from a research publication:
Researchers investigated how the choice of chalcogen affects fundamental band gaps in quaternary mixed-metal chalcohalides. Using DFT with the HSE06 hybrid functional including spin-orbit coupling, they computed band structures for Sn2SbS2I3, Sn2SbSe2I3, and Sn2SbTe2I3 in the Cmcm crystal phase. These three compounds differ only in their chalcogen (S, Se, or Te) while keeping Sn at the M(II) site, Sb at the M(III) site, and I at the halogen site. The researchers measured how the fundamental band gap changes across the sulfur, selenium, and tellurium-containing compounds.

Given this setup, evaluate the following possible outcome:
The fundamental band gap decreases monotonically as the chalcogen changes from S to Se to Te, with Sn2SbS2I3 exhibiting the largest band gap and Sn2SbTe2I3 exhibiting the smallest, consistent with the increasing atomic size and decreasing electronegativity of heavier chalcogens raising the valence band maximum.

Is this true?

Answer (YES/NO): YES